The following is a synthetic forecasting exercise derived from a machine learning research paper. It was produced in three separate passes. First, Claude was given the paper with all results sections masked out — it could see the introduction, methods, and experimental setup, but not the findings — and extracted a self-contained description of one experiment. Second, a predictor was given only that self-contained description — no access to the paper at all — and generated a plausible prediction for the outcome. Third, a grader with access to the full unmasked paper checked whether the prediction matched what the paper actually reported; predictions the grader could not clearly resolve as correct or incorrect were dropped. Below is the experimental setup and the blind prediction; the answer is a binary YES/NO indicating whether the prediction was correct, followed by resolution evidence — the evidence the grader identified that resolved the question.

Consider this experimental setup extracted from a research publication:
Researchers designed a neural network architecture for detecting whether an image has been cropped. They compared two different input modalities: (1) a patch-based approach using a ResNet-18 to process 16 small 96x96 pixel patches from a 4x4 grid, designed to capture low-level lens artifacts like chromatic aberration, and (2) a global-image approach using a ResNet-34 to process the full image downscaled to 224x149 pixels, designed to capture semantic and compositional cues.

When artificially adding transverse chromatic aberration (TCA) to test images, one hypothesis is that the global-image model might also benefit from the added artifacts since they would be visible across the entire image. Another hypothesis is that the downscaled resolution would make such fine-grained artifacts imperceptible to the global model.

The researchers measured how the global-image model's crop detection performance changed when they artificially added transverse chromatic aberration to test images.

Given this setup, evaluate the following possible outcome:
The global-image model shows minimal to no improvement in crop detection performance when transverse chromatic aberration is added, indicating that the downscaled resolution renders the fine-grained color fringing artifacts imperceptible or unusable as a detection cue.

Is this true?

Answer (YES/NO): YES